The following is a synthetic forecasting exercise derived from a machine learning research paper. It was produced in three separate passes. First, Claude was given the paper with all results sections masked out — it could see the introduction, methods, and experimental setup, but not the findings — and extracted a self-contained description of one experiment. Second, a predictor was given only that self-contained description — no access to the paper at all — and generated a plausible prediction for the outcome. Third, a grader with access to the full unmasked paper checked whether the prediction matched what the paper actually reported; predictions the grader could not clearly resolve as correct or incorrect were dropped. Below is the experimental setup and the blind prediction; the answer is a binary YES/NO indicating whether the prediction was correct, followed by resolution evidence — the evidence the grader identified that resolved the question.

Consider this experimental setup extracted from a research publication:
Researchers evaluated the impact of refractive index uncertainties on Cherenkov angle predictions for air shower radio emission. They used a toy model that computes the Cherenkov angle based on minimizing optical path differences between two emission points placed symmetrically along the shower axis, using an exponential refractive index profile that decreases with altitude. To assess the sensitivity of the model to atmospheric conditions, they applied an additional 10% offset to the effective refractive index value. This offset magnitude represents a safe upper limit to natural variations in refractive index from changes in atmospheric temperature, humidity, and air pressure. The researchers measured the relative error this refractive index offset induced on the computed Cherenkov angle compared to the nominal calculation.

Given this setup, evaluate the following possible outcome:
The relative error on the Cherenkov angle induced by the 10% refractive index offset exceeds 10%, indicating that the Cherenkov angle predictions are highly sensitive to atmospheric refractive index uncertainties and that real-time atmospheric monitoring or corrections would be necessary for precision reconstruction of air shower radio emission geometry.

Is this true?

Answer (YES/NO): NO